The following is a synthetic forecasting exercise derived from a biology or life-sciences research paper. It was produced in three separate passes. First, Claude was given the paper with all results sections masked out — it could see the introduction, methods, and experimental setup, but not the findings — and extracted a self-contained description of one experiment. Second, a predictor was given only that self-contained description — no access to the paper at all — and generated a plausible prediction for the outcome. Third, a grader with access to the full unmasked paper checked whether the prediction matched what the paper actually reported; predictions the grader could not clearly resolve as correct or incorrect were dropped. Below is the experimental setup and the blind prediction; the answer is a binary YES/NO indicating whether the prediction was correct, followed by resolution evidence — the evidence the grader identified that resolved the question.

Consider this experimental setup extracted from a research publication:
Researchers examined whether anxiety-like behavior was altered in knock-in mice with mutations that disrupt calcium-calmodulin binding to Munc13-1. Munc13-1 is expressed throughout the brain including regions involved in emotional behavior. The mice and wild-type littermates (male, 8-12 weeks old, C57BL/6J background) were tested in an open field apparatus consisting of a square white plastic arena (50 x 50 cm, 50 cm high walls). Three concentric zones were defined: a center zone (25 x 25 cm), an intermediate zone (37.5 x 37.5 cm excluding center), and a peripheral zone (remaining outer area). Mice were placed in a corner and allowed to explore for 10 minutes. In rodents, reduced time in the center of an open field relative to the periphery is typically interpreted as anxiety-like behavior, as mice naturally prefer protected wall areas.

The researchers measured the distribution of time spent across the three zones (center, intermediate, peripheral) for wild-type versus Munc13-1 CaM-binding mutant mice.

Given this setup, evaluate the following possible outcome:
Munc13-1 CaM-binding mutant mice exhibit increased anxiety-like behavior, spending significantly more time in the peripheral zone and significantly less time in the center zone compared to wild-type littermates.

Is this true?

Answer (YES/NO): NO